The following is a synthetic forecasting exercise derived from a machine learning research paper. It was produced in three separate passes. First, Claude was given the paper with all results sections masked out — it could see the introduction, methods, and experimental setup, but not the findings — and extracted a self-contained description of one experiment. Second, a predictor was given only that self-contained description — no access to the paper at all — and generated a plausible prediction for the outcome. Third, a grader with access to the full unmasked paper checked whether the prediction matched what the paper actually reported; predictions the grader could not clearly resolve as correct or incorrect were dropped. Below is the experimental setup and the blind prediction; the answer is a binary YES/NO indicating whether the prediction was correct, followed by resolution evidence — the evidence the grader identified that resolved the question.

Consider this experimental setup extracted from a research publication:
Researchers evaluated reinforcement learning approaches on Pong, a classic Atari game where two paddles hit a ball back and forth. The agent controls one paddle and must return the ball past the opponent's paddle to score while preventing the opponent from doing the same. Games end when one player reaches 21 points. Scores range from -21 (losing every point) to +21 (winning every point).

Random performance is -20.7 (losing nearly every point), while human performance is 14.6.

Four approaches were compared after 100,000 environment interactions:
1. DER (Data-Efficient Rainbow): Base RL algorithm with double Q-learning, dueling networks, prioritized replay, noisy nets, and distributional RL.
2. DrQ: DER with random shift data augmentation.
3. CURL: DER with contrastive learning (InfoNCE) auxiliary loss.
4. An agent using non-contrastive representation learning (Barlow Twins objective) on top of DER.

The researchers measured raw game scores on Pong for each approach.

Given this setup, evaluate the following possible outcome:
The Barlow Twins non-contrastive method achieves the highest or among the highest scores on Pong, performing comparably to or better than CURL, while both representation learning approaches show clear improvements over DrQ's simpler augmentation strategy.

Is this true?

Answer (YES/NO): NO